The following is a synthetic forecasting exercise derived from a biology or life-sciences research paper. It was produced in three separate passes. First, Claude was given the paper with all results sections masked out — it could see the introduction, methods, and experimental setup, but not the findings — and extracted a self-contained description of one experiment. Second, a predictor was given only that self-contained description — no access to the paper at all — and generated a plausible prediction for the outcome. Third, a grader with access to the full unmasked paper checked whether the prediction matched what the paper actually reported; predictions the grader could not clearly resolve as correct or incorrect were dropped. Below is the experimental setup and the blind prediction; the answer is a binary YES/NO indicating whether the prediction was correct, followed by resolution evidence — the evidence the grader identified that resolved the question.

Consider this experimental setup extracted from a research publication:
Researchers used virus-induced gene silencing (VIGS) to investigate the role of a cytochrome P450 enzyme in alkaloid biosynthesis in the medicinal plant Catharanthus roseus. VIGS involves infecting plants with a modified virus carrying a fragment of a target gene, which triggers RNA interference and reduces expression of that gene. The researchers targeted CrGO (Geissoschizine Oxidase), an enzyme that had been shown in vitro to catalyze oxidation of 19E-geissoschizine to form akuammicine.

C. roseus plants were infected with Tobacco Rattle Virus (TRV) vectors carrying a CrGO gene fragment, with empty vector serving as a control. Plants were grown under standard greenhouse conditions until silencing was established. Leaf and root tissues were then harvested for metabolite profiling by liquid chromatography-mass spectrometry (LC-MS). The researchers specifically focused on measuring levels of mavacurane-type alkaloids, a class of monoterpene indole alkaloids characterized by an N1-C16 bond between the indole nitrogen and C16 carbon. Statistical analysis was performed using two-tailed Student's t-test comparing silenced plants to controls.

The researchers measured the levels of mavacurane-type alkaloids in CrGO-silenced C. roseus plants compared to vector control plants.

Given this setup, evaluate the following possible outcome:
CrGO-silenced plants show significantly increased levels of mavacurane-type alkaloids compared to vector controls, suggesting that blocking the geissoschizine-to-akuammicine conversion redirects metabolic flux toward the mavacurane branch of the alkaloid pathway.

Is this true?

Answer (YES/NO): NO